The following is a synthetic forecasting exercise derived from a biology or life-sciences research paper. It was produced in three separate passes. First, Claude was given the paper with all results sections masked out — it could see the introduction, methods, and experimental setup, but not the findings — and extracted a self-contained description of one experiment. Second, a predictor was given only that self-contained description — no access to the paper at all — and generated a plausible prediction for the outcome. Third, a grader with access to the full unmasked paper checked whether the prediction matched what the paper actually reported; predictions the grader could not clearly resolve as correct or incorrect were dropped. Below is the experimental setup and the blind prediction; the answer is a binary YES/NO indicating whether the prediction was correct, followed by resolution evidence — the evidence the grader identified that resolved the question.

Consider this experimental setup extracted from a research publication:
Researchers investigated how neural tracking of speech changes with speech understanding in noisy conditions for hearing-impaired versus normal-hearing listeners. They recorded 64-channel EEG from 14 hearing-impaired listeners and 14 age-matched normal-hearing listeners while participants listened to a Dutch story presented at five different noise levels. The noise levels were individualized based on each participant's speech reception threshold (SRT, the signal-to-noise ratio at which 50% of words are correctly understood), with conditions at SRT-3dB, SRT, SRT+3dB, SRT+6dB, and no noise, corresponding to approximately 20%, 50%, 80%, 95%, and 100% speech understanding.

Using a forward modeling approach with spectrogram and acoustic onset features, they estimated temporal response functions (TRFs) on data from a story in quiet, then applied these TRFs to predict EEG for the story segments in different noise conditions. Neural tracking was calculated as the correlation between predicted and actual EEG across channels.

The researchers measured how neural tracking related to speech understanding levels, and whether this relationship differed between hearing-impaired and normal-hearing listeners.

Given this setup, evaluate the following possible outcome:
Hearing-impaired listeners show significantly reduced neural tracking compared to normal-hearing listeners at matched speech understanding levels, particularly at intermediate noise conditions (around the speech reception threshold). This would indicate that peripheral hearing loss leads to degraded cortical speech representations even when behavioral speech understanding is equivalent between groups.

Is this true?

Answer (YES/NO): NO